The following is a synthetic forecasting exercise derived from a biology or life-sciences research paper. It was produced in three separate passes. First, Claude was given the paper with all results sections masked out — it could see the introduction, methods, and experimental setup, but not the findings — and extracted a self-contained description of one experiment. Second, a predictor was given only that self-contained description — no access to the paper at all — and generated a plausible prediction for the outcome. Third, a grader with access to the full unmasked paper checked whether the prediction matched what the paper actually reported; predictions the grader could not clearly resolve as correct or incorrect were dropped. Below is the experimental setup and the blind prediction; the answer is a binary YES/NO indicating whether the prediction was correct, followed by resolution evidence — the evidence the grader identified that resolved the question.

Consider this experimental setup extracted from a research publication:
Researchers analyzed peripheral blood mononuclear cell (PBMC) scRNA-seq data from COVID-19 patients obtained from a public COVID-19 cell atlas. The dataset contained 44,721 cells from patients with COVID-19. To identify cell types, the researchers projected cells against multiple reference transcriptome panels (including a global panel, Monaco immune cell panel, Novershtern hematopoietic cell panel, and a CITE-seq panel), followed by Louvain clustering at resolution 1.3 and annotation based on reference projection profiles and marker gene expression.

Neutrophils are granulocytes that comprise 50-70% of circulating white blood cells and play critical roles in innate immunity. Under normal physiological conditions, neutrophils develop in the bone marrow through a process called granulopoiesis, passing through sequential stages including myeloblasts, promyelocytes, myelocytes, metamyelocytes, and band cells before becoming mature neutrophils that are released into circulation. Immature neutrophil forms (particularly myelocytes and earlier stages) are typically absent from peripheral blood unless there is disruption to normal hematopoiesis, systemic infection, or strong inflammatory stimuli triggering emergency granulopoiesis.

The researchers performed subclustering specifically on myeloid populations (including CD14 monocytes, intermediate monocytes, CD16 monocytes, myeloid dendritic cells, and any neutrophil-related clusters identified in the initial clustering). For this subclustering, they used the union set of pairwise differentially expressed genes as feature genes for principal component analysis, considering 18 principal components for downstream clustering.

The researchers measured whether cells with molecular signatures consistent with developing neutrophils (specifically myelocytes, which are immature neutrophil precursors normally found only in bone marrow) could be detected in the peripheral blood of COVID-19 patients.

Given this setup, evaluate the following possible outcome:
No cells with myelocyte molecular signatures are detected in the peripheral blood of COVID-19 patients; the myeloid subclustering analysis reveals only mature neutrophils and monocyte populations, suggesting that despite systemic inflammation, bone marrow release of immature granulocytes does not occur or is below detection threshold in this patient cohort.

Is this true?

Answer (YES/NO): NO